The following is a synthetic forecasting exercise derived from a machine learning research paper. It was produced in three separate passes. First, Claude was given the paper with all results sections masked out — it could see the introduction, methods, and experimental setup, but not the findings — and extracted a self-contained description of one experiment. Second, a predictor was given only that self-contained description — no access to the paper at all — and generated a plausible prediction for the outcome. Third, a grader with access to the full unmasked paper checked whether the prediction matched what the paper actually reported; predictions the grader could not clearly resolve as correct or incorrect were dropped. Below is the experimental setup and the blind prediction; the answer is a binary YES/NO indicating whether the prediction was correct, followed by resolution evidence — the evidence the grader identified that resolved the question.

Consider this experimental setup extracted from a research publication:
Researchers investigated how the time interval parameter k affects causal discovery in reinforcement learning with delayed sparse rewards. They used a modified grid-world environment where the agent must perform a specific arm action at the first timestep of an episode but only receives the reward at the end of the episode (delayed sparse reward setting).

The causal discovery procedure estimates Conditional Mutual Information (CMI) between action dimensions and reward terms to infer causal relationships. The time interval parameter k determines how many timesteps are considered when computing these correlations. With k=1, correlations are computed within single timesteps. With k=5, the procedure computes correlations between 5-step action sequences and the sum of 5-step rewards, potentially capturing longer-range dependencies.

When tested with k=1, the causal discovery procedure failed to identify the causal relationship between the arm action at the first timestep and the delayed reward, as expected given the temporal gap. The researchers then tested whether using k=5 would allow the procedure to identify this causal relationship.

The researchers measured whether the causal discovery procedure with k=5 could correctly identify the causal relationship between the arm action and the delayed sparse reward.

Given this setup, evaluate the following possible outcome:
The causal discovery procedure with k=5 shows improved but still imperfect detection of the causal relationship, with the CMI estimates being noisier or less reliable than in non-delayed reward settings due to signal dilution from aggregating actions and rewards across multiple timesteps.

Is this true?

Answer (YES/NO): NO